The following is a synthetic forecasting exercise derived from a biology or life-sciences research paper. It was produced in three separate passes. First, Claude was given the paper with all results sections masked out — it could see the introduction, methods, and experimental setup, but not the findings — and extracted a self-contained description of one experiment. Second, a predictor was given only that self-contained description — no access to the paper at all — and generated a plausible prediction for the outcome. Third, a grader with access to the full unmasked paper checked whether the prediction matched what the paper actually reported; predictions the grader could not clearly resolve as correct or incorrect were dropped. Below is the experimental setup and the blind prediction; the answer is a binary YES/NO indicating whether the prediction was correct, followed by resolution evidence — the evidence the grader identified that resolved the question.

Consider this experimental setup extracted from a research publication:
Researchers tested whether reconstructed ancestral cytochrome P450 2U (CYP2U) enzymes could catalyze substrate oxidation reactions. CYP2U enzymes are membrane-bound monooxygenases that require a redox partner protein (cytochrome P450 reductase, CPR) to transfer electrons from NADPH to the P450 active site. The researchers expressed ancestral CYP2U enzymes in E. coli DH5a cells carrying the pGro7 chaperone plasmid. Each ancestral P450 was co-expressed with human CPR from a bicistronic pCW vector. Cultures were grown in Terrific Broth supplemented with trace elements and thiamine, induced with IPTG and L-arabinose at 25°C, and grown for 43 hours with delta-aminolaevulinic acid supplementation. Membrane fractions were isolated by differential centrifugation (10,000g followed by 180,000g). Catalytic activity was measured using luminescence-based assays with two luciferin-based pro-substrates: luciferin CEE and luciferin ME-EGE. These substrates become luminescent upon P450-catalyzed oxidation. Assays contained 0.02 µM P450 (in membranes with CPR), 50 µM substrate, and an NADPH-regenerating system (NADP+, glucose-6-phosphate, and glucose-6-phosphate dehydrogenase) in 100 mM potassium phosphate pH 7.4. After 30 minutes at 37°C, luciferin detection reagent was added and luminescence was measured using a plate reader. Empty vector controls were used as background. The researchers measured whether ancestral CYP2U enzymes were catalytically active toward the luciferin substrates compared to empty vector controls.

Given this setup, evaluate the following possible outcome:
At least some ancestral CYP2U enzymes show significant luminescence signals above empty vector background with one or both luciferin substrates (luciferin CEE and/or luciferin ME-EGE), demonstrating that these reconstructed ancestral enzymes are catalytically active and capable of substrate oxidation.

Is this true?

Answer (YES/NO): YES